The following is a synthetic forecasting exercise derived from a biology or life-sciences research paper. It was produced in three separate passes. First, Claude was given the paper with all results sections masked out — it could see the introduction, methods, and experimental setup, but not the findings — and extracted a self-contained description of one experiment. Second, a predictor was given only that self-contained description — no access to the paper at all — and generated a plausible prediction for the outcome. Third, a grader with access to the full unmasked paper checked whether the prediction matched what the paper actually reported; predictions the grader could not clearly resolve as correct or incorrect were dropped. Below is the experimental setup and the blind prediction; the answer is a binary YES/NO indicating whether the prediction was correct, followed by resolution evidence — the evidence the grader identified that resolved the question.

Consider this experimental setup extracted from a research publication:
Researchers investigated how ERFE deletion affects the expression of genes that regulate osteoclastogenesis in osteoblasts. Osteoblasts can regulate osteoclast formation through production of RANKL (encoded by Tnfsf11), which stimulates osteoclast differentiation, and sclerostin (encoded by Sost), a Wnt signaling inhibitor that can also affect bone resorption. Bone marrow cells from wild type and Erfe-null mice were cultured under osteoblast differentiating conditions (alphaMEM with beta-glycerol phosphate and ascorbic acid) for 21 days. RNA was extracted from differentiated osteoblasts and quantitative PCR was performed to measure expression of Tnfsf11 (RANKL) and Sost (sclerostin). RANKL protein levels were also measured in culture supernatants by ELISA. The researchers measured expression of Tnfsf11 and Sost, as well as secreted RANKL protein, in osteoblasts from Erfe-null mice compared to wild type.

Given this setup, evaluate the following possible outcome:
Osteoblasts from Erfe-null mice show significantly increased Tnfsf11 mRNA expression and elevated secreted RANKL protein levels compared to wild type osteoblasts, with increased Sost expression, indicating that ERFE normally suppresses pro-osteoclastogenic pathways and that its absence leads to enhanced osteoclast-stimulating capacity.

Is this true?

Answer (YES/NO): YES